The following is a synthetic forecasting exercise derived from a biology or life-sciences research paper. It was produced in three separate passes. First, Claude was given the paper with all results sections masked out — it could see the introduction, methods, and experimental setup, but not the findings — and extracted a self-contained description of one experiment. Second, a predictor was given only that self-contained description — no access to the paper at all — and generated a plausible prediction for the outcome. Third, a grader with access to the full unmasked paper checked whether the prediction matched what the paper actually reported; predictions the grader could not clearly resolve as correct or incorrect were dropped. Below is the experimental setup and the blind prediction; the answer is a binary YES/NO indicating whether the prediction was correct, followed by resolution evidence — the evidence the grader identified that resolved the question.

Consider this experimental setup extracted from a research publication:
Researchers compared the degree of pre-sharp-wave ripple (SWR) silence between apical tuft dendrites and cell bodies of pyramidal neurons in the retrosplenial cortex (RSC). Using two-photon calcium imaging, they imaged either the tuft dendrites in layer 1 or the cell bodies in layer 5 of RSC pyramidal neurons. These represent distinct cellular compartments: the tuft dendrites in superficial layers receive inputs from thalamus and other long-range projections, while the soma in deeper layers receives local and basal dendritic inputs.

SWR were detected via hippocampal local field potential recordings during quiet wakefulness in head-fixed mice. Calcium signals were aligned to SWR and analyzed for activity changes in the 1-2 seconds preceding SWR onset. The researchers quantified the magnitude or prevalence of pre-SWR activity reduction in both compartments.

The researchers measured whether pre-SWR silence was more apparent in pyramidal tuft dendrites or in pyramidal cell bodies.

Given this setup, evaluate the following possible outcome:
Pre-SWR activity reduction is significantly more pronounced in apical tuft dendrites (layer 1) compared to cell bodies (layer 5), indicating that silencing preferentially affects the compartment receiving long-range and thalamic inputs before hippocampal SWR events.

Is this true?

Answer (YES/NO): YES